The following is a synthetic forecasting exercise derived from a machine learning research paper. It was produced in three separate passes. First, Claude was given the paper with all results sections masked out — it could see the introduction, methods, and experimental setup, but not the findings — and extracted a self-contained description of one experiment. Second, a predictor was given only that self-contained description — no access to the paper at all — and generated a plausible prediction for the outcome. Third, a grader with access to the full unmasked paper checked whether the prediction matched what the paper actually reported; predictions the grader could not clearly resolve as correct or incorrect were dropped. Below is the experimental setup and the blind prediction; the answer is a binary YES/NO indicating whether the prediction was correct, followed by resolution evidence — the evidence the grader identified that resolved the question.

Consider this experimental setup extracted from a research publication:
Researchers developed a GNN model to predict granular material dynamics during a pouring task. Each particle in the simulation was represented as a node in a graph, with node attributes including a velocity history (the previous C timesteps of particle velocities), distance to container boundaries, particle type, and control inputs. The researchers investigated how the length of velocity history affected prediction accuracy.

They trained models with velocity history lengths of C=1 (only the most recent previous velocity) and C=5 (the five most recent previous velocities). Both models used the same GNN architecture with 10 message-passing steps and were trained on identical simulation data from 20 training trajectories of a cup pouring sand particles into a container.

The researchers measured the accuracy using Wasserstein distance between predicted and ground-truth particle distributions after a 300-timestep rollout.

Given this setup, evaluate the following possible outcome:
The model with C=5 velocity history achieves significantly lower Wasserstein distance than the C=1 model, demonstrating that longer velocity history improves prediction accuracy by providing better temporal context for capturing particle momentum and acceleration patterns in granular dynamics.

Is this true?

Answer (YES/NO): YES